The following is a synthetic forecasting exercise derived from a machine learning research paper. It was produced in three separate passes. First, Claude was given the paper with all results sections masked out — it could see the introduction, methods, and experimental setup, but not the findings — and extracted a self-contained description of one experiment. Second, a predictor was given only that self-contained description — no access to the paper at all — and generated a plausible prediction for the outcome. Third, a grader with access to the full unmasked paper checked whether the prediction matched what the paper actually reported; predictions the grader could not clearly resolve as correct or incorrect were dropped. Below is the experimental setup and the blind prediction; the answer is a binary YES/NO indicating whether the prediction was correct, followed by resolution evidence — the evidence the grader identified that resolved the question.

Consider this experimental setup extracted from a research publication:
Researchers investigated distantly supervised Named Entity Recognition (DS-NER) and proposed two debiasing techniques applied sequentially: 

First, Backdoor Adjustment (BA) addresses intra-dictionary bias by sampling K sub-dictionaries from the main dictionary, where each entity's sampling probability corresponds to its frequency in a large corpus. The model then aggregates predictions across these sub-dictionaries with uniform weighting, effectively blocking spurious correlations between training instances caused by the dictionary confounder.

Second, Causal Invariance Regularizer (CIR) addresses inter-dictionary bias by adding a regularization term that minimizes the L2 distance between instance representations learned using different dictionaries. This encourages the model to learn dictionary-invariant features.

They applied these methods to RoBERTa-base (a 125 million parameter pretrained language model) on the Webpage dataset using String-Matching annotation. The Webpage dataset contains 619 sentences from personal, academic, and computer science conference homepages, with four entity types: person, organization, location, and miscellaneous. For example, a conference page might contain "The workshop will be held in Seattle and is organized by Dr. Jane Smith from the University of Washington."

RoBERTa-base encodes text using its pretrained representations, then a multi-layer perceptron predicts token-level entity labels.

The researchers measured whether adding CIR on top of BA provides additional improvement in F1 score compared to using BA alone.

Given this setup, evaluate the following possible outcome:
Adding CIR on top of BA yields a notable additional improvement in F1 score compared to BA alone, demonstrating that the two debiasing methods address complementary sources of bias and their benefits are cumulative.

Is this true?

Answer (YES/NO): NO